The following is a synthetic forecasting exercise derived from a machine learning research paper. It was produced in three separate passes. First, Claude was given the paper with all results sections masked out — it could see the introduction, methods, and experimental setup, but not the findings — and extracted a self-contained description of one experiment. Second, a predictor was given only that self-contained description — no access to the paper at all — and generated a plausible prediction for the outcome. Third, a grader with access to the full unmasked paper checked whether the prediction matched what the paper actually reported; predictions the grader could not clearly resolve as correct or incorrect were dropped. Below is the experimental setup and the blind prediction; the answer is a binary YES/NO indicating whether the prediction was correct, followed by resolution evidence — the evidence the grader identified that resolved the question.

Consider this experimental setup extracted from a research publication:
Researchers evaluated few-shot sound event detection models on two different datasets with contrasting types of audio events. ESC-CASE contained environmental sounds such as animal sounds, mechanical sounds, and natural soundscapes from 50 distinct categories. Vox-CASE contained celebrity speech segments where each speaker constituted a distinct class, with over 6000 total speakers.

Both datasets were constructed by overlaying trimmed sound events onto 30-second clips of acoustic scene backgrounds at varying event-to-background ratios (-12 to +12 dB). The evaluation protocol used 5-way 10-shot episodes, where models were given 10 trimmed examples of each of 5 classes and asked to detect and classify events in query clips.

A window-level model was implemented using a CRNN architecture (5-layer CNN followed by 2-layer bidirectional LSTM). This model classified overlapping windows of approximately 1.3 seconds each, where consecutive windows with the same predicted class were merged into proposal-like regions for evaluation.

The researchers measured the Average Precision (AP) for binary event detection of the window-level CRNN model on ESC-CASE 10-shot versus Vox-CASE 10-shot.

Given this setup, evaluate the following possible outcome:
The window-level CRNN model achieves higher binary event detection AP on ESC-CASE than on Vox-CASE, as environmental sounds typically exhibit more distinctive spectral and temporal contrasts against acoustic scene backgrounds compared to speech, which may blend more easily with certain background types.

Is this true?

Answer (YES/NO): NO